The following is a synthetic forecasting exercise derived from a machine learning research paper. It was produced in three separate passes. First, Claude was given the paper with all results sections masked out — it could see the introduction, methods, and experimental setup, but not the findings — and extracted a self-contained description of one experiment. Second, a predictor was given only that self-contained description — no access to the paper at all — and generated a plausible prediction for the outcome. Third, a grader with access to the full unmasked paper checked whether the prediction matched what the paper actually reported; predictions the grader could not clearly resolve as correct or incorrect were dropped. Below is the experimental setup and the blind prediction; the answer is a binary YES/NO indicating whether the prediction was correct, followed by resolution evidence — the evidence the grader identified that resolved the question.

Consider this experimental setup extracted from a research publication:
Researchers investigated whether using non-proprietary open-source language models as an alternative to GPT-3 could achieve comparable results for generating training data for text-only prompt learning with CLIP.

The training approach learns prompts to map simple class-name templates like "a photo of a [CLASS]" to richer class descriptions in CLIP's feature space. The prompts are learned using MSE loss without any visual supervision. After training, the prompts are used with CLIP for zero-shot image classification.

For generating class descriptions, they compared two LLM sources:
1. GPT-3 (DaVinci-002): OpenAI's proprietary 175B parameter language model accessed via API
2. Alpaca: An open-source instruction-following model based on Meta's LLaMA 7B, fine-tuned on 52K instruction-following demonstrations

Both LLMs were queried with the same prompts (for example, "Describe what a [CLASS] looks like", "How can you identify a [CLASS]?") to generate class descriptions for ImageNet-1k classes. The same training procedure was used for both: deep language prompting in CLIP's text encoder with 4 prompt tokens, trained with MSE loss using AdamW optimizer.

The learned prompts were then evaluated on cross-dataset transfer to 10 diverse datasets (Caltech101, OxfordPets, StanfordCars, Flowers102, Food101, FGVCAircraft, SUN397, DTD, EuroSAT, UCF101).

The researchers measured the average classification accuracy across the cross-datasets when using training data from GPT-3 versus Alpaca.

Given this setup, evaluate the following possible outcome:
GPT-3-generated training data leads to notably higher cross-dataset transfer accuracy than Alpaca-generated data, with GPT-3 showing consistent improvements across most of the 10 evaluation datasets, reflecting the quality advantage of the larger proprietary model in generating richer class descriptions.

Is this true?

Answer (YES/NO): NO